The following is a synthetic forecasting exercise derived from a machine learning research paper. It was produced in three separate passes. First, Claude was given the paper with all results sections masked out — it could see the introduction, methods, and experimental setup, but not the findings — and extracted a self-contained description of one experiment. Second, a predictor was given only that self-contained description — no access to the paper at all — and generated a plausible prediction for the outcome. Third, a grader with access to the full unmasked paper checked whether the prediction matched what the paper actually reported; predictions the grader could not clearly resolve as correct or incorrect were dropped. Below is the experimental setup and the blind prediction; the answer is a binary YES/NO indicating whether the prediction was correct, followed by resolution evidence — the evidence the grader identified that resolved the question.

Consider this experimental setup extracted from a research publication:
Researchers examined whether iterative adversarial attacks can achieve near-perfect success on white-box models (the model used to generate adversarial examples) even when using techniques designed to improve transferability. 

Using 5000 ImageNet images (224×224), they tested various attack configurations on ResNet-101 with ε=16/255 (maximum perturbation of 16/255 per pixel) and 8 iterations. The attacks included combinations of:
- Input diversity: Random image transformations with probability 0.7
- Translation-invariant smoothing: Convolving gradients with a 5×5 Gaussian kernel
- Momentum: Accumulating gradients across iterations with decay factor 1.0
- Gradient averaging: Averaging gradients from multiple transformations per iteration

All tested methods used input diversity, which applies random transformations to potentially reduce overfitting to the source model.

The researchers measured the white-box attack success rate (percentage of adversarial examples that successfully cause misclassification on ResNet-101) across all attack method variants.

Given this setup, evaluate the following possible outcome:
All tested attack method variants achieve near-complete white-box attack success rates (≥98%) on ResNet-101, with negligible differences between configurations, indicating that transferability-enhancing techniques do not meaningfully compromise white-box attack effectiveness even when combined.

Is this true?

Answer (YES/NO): YES